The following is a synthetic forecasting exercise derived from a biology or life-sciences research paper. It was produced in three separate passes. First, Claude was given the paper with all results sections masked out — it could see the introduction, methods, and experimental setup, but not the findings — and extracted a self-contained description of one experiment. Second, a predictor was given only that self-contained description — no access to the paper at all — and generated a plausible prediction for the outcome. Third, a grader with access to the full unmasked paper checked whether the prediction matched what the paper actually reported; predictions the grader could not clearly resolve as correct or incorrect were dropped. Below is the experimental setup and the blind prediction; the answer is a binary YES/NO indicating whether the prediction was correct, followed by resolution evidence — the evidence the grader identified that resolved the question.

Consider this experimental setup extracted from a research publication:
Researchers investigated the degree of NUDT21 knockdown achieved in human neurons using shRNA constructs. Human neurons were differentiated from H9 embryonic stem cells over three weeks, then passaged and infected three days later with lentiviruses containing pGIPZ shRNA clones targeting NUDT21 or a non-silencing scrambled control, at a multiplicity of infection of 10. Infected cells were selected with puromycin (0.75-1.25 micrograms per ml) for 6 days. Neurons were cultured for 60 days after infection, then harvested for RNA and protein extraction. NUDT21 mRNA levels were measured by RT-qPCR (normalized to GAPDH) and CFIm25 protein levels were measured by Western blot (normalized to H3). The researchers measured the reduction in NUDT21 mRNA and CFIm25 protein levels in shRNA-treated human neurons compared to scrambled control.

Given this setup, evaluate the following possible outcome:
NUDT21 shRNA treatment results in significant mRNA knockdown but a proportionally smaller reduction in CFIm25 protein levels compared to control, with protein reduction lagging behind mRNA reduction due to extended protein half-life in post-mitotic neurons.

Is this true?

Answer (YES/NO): NO